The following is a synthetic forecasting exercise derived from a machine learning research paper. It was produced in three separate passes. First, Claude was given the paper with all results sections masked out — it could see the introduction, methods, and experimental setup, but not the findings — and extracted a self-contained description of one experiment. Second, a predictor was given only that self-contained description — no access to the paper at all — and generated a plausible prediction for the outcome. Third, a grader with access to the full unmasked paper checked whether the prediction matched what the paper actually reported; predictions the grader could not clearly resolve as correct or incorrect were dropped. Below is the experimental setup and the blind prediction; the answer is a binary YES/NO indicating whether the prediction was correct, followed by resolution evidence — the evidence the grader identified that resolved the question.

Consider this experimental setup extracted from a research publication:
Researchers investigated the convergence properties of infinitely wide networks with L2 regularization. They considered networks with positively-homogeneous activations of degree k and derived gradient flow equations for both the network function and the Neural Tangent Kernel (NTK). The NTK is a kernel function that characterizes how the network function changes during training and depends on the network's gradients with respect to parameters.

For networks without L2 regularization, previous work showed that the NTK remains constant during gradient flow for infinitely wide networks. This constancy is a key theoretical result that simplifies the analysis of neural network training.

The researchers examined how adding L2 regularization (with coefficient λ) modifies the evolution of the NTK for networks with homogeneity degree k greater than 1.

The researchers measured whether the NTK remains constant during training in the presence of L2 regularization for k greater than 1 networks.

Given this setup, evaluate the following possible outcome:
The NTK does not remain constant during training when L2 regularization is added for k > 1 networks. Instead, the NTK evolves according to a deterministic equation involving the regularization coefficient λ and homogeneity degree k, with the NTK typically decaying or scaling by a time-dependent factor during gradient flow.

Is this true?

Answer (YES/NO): YES